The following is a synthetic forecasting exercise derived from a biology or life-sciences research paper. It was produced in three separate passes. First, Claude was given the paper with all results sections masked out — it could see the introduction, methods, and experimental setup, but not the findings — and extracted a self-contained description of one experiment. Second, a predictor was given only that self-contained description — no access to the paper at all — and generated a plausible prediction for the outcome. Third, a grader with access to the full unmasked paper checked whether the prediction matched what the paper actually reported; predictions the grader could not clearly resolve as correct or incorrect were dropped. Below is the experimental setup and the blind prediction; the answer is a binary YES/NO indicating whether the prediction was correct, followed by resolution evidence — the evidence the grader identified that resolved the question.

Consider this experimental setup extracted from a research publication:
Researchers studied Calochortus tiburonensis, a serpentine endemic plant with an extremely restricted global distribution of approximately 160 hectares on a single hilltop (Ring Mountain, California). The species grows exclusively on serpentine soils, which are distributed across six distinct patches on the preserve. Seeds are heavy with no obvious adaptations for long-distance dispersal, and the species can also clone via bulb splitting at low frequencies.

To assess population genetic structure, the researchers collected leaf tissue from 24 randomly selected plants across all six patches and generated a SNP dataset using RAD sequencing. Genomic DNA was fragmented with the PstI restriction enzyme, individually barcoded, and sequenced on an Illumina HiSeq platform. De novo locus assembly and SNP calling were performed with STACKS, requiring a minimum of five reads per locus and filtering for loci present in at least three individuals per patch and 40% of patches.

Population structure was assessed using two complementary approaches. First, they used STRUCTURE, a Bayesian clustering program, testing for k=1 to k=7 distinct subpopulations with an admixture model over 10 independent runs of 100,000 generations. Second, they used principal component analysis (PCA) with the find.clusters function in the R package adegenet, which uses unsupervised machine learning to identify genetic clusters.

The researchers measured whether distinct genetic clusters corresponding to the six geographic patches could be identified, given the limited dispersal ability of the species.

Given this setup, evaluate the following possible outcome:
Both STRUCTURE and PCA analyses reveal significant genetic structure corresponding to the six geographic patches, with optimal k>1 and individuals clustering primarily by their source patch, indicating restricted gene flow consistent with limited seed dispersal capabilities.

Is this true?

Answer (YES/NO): NO